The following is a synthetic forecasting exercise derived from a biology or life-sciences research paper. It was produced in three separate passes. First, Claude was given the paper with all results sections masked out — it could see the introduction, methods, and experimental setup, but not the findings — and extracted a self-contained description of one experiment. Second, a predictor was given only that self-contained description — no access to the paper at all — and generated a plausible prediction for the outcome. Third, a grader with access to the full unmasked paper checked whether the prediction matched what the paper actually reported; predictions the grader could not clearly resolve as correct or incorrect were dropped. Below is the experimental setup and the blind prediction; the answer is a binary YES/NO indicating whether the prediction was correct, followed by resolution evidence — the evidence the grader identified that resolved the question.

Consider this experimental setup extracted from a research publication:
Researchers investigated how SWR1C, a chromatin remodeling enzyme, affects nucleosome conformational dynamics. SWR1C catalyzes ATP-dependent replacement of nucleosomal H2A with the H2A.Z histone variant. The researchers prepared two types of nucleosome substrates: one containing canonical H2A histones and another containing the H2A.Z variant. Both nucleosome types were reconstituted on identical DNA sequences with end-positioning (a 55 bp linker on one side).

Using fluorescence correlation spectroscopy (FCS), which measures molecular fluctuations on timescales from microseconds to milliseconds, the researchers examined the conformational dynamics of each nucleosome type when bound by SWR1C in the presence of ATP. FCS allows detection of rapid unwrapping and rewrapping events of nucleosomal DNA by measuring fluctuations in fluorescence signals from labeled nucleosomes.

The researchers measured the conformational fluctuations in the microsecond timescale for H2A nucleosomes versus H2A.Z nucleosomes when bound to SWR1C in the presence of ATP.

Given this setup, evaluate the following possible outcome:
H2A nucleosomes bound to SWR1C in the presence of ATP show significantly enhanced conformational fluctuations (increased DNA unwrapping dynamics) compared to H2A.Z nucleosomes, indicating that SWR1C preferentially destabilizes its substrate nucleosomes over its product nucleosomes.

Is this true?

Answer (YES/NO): YES